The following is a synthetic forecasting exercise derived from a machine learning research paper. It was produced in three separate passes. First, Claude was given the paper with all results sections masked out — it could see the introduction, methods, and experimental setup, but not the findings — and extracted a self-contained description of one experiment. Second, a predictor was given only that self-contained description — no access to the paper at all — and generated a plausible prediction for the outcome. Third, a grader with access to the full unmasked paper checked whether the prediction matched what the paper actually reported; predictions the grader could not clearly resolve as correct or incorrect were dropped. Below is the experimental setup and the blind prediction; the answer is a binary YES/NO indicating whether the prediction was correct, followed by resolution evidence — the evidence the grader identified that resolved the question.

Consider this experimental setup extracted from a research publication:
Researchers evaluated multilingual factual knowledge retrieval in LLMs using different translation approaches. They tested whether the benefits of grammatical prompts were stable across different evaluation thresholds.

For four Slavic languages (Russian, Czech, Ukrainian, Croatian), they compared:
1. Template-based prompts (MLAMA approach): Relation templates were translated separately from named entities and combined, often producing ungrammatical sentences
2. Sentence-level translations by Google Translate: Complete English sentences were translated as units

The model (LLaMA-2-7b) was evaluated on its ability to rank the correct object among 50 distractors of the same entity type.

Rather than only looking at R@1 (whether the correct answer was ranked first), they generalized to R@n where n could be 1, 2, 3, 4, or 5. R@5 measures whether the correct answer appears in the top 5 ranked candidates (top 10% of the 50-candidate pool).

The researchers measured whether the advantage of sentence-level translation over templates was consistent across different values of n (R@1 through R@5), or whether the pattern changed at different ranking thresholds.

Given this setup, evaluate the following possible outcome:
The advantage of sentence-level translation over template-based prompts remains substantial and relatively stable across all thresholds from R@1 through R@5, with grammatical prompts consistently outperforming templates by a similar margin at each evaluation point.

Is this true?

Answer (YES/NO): YES